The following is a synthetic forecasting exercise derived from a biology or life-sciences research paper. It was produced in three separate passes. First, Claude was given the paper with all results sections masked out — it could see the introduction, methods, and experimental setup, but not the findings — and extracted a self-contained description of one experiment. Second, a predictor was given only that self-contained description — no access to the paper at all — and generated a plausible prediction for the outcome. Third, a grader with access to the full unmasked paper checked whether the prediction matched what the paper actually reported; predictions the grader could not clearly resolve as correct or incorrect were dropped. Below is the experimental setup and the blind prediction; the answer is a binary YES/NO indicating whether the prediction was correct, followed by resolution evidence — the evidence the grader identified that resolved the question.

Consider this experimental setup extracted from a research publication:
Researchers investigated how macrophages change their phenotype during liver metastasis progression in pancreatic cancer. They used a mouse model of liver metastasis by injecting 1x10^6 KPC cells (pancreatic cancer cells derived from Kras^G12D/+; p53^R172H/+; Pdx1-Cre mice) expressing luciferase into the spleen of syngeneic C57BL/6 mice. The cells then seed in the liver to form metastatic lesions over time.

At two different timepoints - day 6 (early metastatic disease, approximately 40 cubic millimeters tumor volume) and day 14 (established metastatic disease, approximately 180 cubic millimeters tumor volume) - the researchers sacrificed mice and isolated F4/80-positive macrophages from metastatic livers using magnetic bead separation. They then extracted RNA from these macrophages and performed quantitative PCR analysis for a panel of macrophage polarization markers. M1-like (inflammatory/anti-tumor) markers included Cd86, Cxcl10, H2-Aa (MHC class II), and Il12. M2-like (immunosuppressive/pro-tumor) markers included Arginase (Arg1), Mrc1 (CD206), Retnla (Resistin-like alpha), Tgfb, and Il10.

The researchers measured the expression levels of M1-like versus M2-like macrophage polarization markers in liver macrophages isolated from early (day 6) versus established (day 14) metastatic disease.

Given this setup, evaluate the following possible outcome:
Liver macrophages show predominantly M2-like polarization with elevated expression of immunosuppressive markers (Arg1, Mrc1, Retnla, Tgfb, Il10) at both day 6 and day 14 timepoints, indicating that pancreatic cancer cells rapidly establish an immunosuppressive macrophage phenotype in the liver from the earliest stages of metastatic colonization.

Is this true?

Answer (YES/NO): NO